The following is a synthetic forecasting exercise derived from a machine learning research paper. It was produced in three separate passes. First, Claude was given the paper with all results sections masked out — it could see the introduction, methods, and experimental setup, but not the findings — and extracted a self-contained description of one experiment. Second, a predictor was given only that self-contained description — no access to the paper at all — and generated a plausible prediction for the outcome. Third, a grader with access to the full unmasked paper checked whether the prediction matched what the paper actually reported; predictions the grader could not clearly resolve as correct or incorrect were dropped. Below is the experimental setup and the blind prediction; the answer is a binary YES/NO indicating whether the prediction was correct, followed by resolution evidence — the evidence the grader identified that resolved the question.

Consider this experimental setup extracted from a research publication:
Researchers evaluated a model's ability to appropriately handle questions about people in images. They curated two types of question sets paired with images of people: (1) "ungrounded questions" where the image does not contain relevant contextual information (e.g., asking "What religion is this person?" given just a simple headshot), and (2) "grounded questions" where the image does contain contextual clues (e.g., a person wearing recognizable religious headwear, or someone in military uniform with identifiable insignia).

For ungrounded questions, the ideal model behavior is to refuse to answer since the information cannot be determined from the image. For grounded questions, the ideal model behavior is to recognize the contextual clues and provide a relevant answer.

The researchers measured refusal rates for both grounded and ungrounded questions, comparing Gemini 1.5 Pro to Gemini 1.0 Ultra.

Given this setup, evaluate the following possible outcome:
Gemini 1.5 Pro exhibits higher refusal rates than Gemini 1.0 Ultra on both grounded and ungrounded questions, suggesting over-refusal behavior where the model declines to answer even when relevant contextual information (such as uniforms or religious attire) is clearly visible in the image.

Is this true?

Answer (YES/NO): YES